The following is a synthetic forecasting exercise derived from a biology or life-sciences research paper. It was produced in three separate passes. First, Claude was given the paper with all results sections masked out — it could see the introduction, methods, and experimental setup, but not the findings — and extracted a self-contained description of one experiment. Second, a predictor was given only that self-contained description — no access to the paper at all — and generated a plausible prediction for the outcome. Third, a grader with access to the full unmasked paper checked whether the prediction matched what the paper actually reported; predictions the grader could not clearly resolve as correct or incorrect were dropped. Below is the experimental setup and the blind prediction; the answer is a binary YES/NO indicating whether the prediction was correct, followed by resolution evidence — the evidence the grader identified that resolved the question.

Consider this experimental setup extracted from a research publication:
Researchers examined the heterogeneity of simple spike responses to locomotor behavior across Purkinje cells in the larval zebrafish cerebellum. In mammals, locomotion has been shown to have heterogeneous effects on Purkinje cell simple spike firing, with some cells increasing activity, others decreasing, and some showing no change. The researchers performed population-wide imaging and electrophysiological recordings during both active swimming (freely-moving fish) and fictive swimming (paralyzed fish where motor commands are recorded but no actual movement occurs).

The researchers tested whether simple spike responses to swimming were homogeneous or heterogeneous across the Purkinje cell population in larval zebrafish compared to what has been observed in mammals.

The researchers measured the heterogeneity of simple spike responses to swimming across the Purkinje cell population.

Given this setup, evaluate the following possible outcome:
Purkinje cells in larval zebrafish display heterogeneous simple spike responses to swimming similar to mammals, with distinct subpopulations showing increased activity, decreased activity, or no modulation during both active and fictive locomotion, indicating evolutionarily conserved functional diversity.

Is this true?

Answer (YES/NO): NO